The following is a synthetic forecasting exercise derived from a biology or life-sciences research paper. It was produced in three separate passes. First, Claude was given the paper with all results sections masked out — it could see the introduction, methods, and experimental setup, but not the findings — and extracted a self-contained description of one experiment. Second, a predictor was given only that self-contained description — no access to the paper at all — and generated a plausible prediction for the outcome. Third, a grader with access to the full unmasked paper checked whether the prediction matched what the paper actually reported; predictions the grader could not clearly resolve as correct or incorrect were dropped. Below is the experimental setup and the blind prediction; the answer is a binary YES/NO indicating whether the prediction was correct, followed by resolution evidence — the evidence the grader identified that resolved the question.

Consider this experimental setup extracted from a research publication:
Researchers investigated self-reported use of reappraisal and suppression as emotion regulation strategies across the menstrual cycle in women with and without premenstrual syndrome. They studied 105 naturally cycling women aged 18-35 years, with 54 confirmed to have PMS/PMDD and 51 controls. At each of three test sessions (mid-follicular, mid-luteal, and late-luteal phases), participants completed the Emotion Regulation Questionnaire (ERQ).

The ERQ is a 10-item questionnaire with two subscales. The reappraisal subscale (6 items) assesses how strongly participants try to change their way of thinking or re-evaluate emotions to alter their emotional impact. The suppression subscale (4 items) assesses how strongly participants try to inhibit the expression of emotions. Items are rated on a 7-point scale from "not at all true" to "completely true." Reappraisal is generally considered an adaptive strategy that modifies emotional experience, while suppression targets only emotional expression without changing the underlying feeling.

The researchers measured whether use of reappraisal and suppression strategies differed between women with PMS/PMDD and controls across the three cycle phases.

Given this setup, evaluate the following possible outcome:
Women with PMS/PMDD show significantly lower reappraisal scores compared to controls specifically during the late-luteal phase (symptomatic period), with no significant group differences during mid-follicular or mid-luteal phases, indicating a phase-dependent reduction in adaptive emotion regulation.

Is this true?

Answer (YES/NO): NO